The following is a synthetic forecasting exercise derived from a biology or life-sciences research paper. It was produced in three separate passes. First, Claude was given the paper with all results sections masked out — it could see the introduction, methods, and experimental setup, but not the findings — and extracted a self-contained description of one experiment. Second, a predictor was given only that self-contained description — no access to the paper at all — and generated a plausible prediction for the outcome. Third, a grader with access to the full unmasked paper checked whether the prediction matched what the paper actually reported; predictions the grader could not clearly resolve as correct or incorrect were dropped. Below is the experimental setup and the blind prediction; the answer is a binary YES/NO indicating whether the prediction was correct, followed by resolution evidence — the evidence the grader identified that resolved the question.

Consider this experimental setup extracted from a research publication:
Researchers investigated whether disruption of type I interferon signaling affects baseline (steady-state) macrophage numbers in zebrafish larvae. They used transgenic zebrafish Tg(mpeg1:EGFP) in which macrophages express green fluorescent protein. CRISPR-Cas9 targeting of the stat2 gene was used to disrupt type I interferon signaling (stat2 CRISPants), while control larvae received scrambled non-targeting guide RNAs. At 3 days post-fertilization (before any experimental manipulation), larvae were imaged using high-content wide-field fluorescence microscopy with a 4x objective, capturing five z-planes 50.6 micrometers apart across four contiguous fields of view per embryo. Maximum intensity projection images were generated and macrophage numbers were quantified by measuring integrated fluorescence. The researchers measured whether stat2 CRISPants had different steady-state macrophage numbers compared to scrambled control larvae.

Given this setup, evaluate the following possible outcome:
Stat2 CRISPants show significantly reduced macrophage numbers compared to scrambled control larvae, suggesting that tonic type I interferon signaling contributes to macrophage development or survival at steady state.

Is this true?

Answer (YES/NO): NO